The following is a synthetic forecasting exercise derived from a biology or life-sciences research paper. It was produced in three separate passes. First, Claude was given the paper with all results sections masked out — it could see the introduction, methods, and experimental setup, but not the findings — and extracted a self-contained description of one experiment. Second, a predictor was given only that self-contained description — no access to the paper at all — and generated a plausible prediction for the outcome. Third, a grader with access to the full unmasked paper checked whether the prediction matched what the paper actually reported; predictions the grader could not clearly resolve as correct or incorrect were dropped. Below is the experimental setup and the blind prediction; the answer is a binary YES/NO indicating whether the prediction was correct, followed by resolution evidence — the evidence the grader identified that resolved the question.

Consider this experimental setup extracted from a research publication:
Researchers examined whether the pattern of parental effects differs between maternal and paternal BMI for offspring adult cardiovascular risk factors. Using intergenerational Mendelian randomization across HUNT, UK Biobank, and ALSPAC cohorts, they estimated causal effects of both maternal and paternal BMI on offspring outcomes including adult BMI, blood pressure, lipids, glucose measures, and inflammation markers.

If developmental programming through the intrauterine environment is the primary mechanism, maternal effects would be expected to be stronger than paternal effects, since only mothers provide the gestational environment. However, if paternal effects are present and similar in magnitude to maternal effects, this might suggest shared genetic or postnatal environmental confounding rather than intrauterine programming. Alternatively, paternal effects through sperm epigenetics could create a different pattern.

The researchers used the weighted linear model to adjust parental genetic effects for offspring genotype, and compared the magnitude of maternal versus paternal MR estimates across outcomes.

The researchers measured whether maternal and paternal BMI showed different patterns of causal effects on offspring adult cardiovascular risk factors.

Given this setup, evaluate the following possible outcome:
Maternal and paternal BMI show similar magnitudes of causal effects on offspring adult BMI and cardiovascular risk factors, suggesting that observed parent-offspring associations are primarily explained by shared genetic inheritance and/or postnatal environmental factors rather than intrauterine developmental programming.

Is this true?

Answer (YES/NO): YES